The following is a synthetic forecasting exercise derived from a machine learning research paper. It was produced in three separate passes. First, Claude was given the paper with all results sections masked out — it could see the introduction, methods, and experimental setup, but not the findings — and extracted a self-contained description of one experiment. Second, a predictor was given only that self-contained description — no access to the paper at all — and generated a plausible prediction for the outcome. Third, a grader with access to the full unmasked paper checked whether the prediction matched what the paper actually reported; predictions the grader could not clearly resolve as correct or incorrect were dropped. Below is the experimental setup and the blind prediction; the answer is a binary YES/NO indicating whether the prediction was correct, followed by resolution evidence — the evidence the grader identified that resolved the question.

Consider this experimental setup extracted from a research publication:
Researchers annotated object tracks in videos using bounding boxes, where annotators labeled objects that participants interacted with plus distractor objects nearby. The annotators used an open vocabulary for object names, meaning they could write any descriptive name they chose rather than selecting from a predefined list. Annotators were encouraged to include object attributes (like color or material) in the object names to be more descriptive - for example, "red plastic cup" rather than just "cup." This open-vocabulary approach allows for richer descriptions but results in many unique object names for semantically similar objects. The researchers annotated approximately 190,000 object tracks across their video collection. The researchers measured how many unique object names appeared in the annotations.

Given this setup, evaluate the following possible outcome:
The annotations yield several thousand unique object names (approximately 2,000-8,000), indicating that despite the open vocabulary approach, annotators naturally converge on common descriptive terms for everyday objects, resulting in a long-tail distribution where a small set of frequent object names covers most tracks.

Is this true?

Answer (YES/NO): YES